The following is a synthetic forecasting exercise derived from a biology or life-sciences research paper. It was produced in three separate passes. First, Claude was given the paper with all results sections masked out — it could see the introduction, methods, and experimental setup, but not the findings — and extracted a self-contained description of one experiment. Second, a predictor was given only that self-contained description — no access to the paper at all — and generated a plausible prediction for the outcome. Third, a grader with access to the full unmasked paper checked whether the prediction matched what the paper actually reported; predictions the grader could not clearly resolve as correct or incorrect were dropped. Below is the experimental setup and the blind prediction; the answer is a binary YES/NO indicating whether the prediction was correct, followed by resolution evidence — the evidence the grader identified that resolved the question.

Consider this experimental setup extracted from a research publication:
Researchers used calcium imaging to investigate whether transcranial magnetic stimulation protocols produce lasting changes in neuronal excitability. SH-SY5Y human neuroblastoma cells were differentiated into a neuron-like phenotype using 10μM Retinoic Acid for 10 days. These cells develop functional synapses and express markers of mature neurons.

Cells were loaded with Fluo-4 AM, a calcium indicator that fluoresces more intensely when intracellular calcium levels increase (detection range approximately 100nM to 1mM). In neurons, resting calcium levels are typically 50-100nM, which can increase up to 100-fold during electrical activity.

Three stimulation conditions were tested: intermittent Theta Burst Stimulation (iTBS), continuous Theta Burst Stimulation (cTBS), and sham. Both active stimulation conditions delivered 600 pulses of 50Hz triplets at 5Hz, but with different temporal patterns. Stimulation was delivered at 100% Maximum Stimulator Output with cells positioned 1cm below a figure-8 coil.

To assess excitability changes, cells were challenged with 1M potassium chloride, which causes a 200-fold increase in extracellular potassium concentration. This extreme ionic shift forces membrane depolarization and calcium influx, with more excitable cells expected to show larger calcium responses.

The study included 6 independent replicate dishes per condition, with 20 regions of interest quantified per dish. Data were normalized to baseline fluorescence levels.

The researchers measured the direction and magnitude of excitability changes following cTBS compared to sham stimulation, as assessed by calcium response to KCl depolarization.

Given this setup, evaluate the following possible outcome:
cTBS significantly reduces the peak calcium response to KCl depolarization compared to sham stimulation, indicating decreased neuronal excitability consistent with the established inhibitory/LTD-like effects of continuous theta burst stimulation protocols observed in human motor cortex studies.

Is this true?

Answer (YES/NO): YES